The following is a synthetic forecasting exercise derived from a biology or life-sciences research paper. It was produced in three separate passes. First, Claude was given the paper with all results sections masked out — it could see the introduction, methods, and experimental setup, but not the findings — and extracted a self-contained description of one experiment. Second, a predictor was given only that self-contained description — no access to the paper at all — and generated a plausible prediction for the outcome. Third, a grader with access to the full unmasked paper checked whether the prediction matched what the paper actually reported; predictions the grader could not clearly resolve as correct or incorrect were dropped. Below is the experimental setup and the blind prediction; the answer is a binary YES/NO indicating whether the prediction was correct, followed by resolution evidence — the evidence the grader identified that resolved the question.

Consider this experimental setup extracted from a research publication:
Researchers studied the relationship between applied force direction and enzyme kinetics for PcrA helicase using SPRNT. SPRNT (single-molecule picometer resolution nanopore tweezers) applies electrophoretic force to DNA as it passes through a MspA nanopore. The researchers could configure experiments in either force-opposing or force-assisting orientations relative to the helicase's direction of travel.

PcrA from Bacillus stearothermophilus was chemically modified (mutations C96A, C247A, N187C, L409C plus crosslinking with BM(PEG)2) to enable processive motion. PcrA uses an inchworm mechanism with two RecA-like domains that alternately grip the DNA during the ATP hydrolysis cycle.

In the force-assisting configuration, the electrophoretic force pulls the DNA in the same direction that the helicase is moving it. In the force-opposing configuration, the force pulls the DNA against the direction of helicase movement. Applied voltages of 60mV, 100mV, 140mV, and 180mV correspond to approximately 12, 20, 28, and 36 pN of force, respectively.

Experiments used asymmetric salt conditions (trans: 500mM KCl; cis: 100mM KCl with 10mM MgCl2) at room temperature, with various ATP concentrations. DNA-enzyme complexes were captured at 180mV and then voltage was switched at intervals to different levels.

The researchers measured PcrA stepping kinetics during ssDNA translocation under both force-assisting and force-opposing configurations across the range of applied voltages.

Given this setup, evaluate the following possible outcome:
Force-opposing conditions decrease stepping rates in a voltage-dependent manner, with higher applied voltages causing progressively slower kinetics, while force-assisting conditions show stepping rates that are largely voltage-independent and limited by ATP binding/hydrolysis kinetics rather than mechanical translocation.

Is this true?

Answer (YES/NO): NO